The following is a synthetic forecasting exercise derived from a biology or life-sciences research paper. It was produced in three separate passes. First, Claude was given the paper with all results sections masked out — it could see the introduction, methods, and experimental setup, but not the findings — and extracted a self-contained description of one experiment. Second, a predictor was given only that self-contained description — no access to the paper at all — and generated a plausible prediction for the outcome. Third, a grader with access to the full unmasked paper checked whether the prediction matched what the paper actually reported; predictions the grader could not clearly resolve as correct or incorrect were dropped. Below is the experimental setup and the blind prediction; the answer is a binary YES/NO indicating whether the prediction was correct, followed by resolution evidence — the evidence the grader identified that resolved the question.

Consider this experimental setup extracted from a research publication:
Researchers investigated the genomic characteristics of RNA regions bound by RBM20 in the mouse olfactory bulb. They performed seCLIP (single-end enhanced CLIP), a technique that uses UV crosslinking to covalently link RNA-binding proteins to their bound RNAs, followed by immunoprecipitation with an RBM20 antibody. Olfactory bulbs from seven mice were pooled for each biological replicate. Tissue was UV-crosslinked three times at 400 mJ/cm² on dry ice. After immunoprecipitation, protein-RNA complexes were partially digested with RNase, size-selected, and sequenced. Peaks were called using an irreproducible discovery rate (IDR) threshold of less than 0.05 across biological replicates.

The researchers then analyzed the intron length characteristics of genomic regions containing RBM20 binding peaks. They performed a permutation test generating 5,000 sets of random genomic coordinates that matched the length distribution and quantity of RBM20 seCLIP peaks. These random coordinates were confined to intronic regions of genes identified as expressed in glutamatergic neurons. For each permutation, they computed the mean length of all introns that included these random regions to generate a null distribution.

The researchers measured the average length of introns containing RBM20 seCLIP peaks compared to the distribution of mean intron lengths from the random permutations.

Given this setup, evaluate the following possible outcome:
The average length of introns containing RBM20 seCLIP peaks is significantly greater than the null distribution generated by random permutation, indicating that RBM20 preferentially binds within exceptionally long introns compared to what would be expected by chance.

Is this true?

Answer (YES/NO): YES